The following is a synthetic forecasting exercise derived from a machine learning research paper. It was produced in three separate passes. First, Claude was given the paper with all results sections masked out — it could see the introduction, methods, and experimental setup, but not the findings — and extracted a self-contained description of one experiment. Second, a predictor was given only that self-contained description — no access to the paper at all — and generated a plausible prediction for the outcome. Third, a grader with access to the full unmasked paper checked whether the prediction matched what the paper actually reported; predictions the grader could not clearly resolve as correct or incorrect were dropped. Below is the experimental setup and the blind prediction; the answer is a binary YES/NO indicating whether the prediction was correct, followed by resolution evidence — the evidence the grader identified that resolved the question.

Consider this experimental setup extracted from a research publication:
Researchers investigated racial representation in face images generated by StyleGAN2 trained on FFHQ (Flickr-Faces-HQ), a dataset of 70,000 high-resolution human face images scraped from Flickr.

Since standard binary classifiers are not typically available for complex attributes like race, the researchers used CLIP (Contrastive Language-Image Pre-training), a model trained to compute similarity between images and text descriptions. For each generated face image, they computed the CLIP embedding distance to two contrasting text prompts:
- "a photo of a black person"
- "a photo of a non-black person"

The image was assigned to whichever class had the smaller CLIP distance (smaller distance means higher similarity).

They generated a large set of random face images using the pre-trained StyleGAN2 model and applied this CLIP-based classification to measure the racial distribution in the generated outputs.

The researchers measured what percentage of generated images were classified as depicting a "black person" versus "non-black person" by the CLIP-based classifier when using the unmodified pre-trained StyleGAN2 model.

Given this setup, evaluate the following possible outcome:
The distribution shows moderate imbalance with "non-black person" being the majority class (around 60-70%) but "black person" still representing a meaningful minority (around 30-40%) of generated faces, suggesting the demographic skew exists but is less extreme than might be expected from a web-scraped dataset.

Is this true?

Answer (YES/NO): NO